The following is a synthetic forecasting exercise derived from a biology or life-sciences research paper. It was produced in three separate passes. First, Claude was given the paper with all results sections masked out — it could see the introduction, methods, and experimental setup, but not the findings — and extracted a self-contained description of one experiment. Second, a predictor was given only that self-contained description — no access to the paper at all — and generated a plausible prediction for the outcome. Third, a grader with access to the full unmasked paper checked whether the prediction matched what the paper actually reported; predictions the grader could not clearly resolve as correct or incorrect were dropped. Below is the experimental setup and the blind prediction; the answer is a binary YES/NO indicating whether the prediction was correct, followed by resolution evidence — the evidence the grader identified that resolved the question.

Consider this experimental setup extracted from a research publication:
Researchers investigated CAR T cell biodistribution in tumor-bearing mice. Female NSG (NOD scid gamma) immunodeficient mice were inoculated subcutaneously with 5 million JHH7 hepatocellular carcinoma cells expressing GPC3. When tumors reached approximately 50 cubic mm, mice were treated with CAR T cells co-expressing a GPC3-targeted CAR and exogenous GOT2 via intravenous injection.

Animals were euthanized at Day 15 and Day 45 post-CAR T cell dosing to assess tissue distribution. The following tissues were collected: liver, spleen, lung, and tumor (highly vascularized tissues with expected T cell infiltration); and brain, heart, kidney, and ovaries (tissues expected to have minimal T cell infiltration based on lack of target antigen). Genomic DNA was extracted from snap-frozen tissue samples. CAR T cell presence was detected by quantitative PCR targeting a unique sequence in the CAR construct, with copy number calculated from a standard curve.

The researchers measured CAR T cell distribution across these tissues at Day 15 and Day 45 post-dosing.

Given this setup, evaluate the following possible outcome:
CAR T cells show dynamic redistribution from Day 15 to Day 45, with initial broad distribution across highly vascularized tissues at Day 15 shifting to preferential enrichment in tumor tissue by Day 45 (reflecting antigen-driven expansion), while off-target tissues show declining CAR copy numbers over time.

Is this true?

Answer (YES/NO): NO